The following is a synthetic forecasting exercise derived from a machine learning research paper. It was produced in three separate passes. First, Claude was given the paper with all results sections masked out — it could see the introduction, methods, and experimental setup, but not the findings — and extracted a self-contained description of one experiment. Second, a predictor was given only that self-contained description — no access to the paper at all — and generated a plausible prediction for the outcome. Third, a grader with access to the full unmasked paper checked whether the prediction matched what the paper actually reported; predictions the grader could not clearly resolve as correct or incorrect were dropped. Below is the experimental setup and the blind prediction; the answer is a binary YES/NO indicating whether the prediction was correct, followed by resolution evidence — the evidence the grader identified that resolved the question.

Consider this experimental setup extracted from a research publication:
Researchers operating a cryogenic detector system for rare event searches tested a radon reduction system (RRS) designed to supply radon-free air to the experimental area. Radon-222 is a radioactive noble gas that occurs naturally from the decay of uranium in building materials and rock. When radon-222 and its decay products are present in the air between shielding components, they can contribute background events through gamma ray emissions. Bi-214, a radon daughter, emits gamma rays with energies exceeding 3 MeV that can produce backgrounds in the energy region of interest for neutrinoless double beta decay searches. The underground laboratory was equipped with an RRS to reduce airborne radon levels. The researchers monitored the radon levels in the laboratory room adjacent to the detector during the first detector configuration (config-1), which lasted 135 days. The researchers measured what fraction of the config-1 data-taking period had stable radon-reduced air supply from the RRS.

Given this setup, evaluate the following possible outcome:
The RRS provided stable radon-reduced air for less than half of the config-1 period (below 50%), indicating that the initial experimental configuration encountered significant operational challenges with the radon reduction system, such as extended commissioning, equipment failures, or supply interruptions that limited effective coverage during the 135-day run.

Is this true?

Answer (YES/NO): YES